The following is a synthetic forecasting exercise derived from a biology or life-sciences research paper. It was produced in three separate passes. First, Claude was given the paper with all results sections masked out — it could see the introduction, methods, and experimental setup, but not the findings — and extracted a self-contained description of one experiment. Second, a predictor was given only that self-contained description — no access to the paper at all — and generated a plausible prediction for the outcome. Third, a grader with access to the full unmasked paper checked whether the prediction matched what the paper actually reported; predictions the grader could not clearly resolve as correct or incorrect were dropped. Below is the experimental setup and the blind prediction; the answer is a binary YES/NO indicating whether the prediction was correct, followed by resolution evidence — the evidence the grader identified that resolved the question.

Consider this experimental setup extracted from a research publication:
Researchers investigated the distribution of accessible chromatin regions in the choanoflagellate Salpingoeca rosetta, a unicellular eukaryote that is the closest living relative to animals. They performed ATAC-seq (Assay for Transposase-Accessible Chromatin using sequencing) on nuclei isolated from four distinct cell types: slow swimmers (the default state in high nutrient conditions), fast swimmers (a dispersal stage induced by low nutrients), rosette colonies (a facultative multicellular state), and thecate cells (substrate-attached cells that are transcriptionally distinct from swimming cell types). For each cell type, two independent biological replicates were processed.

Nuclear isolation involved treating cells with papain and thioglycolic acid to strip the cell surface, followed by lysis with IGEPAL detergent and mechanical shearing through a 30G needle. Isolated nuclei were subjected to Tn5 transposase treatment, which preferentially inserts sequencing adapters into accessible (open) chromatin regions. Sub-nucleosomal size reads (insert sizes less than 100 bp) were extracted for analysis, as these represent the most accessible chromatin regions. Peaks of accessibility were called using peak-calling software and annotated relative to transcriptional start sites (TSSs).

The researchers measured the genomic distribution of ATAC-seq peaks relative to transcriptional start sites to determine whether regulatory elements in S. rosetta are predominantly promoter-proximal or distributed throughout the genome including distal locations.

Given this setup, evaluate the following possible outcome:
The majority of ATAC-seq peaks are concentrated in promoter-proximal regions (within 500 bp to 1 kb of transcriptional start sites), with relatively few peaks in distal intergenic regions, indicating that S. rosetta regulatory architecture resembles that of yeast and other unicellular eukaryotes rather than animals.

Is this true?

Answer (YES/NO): YES